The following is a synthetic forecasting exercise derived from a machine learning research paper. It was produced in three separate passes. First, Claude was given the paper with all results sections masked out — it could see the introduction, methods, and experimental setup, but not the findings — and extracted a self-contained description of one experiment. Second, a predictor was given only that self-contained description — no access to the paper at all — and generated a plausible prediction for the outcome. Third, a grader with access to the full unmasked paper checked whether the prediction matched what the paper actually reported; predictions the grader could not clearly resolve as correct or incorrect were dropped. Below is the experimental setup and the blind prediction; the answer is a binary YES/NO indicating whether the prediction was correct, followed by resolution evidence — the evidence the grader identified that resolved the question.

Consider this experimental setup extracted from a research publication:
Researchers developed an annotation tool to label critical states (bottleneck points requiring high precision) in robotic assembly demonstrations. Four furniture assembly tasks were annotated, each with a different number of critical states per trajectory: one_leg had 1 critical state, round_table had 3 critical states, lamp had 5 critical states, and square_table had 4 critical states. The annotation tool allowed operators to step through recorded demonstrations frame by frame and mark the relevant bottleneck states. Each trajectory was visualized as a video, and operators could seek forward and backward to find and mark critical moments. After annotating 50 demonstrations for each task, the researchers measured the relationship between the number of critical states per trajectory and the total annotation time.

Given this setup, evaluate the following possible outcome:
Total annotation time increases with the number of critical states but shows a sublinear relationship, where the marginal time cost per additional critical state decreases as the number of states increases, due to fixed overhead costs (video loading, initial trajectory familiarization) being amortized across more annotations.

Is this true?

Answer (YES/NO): NO